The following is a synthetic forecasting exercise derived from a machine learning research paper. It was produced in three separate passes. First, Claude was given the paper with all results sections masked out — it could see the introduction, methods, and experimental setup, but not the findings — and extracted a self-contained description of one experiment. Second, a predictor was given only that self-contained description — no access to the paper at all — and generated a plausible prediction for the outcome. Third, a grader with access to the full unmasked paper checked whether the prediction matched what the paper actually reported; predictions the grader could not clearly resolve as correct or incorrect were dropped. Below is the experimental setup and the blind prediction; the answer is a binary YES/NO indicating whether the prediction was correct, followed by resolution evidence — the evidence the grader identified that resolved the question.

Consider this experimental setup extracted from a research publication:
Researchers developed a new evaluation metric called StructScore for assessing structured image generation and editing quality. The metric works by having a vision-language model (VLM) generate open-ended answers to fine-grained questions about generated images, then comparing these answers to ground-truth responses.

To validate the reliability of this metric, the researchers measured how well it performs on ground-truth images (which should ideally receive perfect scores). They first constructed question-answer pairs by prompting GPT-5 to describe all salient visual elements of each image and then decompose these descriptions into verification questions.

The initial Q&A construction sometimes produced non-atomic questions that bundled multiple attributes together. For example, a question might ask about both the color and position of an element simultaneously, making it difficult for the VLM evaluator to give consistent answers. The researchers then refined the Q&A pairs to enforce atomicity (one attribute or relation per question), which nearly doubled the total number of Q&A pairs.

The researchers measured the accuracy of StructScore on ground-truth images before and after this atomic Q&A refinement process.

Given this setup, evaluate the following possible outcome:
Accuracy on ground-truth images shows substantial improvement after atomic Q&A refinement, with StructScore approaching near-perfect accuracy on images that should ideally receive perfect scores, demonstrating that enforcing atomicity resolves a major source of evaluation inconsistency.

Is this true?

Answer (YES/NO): YES